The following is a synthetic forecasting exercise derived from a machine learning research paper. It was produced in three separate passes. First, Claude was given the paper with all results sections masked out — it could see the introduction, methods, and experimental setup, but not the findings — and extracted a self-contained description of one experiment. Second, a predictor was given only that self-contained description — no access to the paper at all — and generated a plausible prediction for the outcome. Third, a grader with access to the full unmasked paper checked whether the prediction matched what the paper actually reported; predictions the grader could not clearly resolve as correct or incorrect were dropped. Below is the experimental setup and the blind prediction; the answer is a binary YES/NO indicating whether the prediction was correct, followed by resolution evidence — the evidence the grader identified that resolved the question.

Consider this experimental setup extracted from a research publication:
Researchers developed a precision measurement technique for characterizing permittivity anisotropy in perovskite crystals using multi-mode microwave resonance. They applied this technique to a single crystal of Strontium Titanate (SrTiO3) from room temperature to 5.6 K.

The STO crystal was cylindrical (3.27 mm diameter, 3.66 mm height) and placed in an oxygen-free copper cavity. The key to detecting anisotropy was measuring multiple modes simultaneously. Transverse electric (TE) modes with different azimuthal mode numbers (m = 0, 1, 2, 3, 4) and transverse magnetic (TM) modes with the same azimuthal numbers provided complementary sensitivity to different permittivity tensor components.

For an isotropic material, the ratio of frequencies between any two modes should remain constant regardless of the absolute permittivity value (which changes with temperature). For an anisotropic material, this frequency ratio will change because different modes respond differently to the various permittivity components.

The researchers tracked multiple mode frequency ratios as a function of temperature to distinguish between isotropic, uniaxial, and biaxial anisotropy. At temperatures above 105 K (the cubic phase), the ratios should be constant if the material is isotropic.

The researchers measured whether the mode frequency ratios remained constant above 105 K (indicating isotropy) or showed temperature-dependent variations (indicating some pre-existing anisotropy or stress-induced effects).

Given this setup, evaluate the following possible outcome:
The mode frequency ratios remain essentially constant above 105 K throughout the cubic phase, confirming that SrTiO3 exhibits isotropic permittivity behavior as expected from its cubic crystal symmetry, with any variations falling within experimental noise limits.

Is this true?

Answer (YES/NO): YES